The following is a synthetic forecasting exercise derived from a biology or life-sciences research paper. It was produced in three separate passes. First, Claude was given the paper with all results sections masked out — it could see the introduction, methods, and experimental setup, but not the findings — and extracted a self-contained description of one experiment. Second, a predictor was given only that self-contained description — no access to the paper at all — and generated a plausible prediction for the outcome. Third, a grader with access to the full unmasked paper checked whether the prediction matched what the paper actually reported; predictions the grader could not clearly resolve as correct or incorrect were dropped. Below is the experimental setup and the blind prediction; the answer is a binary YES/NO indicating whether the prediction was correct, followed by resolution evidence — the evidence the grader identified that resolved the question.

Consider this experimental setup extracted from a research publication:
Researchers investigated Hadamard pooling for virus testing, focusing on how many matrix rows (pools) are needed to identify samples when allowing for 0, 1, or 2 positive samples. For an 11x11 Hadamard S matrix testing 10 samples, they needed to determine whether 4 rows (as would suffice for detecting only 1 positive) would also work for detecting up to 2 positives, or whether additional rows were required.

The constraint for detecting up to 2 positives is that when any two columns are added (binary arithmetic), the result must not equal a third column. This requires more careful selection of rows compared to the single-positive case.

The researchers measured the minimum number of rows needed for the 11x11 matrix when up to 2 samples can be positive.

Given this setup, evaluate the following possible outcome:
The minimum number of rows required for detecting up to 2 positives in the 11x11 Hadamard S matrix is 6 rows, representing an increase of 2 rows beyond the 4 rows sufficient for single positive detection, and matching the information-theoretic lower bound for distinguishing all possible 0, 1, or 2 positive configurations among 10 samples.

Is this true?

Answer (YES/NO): NO